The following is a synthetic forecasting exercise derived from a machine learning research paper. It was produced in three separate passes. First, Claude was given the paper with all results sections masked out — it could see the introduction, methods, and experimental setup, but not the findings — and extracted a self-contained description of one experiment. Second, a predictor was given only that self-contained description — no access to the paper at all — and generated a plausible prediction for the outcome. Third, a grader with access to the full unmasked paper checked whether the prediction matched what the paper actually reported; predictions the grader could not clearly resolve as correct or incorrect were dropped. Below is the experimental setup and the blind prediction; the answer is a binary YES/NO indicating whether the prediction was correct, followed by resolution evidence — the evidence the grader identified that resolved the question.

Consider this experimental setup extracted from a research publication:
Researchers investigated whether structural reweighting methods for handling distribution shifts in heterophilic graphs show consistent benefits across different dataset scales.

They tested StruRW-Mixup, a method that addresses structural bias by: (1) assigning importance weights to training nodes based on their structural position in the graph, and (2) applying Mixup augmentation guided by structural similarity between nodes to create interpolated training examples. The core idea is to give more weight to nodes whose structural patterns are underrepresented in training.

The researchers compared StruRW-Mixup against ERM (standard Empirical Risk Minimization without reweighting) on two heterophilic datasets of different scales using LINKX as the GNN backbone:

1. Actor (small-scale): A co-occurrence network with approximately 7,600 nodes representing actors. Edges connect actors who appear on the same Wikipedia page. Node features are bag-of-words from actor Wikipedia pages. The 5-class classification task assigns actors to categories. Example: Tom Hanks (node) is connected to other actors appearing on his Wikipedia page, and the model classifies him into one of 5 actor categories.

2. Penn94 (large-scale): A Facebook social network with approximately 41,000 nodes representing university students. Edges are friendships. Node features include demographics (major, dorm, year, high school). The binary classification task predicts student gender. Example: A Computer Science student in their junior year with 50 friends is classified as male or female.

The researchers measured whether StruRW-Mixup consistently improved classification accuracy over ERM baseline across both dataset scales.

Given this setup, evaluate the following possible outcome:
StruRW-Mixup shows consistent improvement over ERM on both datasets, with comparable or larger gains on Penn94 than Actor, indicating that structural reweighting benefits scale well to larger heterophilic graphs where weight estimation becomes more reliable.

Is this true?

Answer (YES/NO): NO